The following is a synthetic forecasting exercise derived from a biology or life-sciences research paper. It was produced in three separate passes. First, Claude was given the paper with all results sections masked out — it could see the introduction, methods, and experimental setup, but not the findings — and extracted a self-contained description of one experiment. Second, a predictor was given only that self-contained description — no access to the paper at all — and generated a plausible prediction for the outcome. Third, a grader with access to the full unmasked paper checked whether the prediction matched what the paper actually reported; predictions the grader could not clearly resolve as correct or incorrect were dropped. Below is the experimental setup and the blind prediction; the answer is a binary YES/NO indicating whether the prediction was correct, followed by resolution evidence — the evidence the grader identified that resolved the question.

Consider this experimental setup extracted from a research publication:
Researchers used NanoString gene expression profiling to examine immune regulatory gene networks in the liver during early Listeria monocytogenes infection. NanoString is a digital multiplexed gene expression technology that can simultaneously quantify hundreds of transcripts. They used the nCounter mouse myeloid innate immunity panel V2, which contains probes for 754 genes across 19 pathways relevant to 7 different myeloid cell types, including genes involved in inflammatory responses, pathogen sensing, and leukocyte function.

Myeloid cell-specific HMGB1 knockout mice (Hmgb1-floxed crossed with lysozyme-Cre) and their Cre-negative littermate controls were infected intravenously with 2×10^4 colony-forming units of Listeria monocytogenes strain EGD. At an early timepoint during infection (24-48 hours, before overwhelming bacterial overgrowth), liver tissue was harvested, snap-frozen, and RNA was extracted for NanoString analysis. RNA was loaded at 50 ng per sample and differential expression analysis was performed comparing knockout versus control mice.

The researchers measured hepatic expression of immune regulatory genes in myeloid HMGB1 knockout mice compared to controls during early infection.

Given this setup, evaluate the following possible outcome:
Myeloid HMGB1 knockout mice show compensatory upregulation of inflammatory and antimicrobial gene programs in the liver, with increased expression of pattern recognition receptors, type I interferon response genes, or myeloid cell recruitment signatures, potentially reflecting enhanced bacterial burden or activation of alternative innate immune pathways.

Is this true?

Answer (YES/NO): YES